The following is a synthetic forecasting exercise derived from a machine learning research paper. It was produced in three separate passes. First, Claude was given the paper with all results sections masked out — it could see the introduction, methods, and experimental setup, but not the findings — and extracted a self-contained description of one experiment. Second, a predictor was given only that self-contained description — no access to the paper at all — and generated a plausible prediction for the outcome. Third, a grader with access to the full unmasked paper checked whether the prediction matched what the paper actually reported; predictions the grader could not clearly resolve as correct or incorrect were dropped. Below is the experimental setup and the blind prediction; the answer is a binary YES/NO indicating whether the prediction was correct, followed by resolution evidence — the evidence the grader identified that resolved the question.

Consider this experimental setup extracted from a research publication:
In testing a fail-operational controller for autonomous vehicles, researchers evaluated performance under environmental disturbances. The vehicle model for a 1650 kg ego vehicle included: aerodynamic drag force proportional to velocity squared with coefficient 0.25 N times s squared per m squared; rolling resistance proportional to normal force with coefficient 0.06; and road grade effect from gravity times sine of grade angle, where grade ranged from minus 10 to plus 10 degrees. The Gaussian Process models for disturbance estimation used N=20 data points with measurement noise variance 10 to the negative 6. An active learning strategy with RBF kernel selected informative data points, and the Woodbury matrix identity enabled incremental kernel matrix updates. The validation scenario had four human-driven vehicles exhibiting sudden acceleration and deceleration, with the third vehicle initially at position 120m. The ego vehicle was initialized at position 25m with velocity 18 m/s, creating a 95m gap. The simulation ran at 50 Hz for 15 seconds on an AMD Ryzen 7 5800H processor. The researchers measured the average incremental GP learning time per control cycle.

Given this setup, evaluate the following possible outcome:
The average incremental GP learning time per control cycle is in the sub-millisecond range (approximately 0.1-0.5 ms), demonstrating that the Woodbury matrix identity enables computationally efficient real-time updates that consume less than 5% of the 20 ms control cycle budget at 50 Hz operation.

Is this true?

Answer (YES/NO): NO